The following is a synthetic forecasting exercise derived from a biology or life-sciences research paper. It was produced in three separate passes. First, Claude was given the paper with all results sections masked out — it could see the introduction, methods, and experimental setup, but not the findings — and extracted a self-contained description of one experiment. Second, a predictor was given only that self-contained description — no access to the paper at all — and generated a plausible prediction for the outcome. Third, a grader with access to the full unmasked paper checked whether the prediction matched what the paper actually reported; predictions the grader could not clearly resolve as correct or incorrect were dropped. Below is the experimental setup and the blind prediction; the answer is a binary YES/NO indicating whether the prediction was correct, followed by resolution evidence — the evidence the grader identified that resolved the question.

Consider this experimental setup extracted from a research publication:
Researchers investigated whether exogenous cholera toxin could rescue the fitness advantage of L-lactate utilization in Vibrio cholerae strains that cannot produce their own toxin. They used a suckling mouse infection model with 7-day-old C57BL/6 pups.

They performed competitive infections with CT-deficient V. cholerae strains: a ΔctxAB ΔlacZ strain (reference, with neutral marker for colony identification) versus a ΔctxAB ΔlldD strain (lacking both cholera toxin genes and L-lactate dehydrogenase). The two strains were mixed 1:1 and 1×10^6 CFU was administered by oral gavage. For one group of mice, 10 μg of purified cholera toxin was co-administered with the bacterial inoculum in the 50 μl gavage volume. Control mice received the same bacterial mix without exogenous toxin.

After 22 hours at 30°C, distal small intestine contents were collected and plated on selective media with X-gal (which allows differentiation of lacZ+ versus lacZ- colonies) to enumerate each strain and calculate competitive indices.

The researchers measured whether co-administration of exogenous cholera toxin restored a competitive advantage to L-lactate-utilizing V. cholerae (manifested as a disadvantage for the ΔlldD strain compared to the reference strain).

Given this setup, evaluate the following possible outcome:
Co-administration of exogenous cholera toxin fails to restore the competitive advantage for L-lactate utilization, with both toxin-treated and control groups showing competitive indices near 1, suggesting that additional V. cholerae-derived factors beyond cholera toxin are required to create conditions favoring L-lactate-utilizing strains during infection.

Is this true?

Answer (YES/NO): NO